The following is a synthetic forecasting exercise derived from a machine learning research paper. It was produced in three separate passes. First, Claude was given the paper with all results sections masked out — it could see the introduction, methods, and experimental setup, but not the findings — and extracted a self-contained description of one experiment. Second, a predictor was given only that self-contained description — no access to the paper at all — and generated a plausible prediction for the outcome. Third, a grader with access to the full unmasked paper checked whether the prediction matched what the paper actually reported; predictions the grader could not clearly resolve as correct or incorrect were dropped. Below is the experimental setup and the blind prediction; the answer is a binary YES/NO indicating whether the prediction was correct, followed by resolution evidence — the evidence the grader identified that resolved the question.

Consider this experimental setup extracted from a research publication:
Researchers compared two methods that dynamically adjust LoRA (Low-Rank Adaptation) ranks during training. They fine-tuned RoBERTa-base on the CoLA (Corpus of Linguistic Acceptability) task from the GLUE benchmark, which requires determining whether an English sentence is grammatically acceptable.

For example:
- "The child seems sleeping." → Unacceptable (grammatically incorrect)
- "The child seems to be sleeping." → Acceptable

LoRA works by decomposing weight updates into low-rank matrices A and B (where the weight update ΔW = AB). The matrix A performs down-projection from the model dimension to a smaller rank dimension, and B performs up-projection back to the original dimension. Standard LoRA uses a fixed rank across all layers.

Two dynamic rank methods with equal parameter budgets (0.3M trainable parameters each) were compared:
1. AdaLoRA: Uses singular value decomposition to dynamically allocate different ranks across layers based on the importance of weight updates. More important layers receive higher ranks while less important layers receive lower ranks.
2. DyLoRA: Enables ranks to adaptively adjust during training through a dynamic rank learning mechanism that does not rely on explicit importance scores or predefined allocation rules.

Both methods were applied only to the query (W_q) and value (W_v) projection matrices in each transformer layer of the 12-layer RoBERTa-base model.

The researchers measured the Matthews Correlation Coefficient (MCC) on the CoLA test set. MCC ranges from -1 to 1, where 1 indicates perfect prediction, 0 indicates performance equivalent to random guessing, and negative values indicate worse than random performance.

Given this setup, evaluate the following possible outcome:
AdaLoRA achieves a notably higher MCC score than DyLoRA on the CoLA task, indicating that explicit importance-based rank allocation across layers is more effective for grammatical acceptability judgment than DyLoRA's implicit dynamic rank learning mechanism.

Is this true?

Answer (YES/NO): NO